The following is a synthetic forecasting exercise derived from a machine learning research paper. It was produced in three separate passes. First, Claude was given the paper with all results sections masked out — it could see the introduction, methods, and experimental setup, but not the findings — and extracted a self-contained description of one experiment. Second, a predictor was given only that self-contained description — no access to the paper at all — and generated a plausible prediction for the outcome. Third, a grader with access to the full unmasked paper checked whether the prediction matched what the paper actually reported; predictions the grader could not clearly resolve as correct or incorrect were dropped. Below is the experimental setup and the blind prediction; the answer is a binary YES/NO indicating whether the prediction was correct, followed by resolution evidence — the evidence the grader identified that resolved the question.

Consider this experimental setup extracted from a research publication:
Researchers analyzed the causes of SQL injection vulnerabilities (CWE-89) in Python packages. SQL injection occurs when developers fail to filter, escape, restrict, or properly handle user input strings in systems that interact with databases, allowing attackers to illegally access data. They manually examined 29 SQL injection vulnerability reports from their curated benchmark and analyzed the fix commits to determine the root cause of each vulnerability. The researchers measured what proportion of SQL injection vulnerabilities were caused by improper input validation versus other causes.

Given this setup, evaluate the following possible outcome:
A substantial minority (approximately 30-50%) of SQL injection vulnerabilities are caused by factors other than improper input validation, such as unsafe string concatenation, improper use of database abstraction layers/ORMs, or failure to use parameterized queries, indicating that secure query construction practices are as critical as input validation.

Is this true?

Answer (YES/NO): NO